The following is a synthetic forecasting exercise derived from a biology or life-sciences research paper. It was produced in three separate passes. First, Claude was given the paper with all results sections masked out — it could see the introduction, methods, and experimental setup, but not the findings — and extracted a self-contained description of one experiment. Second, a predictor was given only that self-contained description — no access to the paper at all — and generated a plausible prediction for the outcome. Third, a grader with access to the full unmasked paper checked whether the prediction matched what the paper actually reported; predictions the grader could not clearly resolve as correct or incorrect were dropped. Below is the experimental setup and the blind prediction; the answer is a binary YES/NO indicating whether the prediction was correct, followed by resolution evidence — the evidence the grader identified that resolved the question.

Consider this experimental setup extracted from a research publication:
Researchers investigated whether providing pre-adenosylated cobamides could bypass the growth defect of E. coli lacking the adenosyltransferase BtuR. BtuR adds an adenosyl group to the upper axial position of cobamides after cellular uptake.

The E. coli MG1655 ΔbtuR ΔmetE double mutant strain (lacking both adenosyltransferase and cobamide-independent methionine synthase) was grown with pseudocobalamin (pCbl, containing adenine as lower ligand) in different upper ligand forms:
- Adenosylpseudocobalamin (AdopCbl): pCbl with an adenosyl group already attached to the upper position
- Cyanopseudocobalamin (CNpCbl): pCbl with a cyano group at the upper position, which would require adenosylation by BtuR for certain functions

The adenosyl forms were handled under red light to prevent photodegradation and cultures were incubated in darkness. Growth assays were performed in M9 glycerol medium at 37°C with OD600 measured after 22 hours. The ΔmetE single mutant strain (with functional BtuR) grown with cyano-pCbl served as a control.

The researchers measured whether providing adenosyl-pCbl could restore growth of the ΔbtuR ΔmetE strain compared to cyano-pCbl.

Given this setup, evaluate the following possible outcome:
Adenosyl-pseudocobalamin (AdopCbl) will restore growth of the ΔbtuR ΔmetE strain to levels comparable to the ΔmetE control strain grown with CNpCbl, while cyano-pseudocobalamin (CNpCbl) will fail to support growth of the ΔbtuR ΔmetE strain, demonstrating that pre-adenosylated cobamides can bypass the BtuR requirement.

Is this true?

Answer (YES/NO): NO